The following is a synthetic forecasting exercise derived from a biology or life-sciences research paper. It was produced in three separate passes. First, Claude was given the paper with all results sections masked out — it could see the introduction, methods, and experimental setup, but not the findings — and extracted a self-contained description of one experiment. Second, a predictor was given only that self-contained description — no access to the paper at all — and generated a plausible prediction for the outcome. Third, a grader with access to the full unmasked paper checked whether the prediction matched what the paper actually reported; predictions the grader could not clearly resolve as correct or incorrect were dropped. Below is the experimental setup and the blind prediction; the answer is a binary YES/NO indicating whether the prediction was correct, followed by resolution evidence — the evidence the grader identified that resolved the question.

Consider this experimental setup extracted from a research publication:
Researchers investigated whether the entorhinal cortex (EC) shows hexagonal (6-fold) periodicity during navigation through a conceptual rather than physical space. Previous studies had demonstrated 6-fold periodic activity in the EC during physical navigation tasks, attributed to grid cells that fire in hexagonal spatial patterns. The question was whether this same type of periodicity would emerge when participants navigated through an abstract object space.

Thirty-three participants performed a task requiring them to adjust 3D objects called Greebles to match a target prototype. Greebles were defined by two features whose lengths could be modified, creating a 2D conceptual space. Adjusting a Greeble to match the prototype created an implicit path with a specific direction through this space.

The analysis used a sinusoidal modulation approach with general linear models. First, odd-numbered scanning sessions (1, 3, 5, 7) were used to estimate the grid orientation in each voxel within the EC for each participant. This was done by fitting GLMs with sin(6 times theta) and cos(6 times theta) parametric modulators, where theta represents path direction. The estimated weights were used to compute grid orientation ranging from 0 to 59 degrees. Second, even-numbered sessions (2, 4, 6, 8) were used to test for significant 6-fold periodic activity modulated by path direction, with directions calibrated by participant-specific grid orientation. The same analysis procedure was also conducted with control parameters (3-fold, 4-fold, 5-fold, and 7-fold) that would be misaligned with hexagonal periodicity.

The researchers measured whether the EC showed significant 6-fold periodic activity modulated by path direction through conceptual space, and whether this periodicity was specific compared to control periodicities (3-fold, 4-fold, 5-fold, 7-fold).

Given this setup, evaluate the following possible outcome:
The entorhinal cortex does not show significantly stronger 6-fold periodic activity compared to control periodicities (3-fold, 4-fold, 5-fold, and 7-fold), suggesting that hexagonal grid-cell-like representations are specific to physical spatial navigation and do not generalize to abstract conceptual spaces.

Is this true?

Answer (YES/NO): NO